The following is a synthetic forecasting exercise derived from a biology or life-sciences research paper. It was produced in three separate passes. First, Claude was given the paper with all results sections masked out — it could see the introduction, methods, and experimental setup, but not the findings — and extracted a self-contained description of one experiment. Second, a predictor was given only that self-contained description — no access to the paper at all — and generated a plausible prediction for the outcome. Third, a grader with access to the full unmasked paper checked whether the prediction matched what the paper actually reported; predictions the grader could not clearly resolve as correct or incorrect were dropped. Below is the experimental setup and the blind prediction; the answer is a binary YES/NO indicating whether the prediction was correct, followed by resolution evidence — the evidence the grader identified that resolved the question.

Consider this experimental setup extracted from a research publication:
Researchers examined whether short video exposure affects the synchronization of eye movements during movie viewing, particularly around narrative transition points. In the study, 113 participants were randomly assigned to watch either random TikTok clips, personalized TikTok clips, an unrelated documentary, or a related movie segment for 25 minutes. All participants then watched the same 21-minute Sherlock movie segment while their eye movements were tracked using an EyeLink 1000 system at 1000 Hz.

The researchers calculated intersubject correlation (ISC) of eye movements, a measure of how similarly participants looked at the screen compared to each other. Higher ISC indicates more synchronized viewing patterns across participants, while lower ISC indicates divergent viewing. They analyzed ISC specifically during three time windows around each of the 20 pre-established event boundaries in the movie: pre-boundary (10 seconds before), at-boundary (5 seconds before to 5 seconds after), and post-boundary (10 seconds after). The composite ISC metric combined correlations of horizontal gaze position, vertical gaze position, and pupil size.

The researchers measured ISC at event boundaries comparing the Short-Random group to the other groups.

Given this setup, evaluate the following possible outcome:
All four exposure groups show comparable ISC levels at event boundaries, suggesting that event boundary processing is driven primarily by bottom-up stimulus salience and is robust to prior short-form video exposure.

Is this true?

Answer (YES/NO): NO